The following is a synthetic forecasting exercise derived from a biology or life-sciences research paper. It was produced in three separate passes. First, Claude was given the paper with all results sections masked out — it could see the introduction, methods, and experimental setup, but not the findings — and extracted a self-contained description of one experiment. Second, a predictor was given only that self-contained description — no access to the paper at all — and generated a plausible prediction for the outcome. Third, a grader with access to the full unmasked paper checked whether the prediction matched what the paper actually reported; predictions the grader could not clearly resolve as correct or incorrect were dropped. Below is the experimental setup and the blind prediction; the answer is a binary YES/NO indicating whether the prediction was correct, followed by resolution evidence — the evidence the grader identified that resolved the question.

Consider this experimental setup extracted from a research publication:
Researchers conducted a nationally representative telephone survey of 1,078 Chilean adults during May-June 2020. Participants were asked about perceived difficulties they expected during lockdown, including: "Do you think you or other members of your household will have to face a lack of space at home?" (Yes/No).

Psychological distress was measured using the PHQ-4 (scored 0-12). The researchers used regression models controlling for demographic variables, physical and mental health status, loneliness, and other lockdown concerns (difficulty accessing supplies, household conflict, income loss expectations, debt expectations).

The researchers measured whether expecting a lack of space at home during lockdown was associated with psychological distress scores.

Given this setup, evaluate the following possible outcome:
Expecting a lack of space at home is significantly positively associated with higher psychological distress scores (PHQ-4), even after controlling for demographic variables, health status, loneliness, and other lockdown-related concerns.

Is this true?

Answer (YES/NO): NO